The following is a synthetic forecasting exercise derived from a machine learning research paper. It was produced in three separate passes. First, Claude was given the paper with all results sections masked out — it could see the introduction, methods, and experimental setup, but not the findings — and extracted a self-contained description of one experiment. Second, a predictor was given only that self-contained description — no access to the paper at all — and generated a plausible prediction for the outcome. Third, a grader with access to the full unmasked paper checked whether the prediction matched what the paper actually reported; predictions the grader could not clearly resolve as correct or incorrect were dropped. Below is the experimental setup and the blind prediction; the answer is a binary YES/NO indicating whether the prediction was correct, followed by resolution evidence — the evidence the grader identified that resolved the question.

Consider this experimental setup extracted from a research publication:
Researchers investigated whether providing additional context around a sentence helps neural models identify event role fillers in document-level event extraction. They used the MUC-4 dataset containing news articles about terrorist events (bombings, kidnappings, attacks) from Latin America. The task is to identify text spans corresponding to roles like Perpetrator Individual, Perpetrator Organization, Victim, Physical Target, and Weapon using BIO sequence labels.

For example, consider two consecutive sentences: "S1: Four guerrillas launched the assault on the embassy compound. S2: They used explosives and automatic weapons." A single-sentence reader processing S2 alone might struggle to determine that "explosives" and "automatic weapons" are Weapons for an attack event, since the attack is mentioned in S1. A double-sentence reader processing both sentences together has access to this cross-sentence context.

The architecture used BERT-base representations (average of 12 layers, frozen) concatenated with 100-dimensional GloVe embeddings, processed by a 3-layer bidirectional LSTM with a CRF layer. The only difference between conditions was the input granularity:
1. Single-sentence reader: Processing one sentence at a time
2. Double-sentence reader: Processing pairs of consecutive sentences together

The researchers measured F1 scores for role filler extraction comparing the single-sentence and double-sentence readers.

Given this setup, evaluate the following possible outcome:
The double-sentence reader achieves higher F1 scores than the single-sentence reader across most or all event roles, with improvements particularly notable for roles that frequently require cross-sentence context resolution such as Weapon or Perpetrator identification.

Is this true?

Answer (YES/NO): NO